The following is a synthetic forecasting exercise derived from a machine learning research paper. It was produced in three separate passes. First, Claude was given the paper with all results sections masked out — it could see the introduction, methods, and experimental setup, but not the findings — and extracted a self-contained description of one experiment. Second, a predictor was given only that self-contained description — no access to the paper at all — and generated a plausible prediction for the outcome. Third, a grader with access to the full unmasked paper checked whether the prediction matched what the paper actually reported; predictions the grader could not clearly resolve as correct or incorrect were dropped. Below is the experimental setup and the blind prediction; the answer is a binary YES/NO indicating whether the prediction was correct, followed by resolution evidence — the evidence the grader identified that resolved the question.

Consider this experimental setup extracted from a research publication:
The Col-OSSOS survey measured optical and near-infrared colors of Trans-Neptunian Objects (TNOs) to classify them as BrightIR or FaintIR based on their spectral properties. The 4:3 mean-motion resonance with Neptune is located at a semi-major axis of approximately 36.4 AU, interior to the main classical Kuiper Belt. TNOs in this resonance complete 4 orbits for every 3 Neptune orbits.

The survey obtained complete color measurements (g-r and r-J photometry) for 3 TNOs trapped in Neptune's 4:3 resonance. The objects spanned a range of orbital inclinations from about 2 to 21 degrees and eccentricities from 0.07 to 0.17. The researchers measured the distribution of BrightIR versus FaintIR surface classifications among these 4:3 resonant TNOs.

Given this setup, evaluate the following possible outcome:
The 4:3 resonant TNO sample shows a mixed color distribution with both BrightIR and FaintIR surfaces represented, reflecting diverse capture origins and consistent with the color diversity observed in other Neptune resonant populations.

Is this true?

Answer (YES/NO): YES